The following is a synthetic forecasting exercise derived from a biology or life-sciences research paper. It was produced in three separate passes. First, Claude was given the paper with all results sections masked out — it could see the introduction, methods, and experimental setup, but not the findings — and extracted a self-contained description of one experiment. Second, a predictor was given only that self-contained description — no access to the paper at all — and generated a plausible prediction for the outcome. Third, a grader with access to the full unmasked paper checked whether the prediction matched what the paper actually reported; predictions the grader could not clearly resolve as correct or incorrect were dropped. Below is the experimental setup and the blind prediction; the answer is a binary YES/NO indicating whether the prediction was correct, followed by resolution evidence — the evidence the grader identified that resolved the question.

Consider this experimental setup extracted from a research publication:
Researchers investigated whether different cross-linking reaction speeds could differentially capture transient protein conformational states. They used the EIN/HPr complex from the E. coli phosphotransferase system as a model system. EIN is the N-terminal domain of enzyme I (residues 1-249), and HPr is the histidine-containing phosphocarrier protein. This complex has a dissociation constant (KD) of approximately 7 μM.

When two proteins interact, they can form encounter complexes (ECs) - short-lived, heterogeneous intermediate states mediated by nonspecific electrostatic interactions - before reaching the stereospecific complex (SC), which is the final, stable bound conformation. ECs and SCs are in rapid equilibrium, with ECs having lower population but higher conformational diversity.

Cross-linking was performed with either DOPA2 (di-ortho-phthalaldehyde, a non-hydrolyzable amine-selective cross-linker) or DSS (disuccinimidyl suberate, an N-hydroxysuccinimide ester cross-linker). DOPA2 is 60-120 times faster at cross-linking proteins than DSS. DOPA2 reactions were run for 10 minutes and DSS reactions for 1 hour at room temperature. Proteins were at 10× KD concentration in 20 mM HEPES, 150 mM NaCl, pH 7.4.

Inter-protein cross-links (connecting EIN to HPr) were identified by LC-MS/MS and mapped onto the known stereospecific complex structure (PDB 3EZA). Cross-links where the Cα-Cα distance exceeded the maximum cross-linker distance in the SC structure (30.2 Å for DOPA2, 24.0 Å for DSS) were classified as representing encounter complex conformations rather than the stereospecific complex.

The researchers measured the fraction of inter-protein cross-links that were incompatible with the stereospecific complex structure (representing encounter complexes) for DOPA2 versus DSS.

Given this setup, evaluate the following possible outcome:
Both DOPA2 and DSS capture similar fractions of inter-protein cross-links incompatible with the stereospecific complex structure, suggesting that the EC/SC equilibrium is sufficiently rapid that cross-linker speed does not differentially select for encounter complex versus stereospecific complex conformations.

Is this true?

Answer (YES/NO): NO